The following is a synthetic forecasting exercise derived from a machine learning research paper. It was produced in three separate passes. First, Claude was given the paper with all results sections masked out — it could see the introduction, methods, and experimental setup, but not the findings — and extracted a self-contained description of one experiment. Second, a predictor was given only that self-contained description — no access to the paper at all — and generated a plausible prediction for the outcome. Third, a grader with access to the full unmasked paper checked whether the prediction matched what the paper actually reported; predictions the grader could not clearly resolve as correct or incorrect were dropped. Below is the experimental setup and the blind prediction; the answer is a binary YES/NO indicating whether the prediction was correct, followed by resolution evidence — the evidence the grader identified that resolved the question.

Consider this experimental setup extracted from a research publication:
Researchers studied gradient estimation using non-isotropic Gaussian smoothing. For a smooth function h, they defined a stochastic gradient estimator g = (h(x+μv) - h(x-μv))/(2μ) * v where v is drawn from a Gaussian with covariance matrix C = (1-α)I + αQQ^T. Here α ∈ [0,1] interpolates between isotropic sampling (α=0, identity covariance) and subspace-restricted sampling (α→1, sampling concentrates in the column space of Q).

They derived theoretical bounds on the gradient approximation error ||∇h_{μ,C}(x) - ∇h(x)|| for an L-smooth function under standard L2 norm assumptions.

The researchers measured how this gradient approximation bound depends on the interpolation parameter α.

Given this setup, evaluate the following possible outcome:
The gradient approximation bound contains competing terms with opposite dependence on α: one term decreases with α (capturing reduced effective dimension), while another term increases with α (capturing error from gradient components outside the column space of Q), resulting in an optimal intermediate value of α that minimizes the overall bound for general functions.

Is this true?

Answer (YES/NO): NO